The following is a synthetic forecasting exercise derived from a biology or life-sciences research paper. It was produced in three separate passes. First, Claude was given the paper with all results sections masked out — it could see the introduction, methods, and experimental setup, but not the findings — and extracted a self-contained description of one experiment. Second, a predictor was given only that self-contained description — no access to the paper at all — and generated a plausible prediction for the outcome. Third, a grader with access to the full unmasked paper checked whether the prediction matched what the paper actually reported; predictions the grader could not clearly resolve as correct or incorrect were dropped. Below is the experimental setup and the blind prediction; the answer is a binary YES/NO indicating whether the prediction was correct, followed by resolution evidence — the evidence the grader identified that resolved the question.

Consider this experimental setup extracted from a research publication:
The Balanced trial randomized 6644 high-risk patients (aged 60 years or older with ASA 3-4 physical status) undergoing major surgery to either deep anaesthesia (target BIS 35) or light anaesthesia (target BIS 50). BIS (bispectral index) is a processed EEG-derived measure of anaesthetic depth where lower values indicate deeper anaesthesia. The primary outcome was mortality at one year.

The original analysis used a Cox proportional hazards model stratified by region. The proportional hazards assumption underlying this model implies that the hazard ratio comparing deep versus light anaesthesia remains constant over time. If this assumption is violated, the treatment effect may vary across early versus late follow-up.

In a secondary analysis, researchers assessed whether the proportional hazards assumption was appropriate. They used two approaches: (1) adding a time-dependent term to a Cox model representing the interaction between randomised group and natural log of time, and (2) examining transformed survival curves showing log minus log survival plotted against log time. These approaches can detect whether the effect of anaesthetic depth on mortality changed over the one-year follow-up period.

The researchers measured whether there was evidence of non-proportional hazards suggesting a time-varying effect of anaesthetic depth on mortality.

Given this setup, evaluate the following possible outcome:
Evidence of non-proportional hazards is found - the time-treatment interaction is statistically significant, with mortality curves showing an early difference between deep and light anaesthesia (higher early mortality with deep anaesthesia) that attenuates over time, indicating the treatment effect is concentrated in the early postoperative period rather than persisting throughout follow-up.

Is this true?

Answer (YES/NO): NO